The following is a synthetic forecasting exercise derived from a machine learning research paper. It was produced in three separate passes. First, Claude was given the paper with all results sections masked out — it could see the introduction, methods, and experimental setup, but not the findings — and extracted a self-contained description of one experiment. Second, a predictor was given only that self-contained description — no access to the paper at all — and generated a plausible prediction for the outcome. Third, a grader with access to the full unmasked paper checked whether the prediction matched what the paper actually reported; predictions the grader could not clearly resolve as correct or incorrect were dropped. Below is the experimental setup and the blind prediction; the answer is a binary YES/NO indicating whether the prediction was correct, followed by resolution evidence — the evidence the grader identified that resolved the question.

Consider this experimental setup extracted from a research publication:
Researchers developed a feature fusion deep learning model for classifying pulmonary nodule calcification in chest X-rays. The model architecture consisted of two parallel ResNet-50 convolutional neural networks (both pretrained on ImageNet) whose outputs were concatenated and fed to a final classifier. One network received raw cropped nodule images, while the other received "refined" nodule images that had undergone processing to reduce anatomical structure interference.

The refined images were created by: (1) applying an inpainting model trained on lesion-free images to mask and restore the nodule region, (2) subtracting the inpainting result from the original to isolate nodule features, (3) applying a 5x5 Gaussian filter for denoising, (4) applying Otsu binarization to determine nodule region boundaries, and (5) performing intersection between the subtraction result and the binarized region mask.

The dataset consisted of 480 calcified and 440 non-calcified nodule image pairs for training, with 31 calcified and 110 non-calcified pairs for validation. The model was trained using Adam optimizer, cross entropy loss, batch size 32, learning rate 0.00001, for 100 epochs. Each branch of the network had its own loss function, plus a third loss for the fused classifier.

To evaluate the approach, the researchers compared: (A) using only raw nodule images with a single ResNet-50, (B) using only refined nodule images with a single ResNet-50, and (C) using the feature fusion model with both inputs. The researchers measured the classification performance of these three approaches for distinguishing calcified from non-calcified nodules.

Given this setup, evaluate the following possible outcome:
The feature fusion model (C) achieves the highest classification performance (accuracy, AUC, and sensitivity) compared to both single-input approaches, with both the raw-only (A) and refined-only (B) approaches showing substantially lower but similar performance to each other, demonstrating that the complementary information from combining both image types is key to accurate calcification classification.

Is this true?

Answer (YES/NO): NO